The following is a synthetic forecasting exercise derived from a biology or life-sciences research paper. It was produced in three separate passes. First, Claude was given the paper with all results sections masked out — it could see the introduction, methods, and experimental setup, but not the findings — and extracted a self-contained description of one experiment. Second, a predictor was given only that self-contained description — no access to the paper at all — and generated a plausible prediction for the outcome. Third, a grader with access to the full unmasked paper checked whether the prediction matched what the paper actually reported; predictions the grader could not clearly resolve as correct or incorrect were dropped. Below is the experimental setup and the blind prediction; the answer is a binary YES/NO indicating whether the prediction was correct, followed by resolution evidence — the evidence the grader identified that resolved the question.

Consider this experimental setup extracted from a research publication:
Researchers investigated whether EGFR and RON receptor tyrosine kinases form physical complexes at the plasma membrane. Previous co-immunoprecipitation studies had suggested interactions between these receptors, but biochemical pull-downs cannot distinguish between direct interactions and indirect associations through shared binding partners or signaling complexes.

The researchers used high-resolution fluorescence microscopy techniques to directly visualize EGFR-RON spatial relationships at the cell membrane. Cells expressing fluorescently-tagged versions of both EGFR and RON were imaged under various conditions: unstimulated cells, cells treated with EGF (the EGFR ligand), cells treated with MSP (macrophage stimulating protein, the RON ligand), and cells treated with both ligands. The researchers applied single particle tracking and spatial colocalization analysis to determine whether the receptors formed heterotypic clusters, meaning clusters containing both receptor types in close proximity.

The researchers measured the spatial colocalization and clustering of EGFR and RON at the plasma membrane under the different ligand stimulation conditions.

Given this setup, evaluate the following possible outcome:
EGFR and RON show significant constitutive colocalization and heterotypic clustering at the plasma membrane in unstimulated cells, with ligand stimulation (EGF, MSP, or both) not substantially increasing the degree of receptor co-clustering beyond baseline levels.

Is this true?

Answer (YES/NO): YES